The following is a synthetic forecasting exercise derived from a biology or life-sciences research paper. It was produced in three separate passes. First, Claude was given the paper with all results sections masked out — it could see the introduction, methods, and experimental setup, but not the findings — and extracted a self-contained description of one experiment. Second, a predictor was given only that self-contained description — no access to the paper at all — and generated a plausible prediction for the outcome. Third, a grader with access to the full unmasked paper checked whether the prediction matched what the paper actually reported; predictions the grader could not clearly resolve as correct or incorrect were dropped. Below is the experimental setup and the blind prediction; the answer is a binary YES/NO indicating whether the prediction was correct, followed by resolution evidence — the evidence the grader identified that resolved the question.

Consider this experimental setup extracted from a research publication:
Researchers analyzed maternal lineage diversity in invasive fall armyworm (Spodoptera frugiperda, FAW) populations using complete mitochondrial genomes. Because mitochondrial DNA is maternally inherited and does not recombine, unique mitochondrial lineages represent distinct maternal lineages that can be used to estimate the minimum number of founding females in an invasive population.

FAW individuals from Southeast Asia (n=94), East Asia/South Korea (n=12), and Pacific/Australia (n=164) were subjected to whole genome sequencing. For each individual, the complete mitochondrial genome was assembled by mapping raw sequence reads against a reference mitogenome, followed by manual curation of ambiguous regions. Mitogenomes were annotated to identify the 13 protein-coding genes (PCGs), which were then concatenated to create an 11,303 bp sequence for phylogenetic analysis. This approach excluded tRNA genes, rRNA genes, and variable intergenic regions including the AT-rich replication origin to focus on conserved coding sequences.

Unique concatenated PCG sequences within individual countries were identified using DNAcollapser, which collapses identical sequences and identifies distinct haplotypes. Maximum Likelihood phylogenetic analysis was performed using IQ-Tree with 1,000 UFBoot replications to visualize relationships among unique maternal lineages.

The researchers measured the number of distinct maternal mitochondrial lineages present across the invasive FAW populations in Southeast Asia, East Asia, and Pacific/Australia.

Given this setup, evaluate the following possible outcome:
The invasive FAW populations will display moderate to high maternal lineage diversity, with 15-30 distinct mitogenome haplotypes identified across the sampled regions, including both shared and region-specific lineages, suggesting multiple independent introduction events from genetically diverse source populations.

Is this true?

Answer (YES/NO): YES